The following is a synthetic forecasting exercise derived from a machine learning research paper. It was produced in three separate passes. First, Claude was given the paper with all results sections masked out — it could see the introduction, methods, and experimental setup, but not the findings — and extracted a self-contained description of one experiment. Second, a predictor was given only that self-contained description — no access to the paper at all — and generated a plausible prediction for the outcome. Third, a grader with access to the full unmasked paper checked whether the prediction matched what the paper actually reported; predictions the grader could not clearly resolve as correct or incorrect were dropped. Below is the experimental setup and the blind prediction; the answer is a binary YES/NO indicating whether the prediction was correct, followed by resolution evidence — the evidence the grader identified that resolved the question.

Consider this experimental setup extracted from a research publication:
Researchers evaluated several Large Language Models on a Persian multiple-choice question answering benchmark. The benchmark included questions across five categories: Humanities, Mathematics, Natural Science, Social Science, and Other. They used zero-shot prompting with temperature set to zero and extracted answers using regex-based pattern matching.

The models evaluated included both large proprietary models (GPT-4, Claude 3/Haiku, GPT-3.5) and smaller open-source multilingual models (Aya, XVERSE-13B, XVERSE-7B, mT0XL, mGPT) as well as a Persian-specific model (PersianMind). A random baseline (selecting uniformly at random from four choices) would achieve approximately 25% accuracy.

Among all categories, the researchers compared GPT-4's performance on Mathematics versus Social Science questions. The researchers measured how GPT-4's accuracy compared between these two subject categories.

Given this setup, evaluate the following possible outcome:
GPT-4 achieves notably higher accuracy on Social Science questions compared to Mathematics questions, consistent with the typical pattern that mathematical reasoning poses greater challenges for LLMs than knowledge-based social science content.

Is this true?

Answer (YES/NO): YES